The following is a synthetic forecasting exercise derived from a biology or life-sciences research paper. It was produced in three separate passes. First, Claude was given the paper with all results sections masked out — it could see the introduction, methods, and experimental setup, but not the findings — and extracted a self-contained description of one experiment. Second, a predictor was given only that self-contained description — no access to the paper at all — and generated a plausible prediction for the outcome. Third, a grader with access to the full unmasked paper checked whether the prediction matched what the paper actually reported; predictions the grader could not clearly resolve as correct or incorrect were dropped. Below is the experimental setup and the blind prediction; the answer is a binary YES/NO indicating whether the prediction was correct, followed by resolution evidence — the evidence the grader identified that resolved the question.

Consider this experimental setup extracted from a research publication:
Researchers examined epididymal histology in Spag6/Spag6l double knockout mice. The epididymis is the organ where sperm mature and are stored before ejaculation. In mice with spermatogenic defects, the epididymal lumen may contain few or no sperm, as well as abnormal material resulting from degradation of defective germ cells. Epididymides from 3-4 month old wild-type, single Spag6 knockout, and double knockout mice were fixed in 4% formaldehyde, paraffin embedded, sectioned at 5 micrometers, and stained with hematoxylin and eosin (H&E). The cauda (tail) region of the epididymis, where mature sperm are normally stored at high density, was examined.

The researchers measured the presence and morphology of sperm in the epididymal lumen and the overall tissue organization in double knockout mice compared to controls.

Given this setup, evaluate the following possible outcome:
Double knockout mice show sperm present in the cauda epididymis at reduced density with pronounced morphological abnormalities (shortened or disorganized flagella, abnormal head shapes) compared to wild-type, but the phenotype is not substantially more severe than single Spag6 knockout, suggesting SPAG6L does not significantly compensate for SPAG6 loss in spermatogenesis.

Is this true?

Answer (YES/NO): NO